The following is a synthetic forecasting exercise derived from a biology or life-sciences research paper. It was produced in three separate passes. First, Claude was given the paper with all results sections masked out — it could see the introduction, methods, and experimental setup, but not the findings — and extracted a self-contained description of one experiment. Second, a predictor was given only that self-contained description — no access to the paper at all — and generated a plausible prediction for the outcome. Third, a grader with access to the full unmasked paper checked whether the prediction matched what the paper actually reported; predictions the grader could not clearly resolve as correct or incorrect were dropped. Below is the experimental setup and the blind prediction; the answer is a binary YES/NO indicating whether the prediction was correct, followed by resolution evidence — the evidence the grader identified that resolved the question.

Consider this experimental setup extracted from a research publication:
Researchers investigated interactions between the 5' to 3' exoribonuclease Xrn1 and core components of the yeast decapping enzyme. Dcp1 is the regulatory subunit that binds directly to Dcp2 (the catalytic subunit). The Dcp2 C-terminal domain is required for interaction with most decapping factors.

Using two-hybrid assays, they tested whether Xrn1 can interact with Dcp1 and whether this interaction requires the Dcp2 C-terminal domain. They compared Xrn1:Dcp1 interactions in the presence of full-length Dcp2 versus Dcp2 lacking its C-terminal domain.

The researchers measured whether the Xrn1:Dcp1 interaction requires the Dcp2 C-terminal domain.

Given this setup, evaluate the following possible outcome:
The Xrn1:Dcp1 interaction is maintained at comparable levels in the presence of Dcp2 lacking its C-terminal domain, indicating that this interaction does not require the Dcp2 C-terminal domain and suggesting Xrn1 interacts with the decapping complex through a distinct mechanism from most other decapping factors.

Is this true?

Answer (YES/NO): NO